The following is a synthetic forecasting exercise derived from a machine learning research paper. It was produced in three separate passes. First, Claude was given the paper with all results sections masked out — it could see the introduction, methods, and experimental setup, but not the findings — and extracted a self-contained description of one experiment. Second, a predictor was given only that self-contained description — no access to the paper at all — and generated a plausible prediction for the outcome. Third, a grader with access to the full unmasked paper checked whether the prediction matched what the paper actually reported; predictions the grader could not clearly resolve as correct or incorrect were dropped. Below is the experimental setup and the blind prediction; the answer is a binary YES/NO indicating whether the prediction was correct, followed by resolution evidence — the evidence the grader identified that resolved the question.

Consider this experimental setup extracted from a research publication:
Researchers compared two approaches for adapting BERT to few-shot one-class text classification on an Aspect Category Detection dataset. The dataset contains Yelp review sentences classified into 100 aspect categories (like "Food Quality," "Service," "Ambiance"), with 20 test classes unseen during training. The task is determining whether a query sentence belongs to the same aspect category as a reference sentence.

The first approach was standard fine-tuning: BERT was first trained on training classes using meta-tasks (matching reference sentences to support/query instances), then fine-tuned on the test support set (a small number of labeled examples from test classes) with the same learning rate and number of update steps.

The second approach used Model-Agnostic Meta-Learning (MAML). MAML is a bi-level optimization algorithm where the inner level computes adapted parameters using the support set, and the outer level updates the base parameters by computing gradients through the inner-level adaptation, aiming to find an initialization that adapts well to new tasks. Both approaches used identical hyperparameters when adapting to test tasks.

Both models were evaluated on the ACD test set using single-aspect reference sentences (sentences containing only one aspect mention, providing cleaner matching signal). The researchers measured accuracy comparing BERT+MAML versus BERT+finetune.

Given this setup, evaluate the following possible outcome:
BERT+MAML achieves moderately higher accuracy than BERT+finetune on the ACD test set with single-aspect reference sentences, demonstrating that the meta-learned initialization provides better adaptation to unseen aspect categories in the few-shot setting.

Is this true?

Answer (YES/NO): YES